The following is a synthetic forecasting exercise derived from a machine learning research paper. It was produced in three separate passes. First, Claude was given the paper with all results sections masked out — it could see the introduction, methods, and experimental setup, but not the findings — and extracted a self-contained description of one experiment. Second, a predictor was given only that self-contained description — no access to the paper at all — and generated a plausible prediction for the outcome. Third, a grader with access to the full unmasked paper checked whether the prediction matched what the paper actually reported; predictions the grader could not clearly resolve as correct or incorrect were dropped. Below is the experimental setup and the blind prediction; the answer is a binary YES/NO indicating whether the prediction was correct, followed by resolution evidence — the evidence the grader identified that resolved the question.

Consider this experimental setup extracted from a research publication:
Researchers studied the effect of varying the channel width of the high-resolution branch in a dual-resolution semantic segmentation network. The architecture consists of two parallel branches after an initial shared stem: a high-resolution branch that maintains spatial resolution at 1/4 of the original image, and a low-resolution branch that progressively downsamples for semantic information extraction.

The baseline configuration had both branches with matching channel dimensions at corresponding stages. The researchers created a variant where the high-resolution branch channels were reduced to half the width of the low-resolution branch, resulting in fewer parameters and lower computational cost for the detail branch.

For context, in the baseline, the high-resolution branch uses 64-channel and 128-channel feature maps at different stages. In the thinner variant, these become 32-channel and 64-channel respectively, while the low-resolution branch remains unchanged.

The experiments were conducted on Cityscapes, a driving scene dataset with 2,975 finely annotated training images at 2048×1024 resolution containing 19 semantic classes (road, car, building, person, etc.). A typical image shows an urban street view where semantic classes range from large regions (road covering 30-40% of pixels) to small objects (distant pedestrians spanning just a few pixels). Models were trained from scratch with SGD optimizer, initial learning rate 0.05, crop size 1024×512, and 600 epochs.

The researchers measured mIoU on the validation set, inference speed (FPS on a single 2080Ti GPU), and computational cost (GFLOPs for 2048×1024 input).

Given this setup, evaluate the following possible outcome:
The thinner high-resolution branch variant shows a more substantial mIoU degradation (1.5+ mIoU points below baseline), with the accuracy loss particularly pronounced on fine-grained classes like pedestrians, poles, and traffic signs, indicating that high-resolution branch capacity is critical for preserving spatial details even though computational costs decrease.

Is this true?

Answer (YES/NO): NO